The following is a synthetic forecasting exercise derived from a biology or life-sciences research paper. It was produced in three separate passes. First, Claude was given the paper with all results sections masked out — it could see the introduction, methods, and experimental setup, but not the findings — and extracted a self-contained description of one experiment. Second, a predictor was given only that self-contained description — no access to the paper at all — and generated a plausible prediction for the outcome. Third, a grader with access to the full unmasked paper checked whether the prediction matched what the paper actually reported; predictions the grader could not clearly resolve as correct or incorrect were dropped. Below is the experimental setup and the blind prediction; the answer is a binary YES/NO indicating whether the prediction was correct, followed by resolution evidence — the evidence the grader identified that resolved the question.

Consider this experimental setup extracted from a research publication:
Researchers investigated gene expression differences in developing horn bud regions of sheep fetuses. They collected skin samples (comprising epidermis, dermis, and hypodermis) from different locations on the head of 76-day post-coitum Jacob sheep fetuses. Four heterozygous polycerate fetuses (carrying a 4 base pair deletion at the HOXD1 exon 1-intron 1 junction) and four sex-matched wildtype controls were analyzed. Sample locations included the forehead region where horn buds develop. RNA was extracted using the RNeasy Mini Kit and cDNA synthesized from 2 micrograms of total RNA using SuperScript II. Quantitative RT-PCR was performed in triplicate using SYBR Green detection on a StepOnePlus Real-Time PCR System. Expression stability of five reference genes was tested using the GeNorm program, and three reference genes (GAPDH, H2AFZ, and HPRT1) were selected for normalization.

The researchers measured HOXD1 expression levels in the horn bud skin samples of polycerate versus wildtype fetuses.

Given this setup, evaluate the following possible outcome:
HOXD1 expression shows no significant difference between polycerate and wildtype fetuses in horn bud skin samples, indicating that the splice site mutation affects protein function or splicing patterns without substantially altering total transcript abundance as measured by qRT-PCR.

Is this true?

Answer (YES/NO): YES